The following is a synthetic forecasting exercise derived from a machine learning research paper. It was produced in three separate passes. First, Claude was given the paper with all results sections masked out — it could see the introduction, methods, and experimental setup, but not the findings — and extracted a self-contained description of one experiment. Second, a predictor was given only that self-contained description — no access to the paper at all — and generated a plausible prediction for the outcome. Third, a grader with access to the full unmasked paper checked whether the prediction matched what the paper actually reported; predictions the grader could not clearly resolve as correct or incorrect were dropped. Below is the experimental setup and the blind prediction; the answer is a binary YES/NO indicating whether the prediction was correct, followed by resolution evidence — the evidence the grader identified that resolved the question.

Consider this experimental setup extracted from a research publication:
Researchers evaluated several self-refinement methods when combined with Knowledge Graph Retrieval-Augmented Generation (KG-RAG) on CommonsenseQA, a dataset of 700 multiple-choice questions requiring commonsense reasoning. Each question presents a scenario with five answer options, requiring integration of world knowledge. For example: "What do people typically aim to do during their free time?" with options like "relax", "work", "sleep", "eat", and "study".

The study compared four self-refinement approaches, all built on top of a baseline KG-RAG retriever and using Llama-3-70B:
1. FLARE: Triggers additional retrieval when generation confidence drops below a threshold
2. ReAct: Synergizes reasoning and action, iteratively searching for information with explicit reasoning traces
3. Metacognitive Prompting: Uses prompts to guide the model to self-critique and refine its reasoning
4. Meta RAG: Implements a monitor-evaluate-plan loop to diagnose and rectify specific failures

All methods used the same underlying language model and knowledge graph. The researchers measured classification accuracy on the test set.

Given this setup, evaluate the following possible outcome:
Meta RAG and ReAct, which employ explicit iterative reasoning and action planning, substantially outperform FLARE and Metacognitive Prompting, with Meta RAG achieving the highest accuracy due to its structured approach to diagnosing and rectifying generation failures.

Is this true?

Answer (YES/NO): NO